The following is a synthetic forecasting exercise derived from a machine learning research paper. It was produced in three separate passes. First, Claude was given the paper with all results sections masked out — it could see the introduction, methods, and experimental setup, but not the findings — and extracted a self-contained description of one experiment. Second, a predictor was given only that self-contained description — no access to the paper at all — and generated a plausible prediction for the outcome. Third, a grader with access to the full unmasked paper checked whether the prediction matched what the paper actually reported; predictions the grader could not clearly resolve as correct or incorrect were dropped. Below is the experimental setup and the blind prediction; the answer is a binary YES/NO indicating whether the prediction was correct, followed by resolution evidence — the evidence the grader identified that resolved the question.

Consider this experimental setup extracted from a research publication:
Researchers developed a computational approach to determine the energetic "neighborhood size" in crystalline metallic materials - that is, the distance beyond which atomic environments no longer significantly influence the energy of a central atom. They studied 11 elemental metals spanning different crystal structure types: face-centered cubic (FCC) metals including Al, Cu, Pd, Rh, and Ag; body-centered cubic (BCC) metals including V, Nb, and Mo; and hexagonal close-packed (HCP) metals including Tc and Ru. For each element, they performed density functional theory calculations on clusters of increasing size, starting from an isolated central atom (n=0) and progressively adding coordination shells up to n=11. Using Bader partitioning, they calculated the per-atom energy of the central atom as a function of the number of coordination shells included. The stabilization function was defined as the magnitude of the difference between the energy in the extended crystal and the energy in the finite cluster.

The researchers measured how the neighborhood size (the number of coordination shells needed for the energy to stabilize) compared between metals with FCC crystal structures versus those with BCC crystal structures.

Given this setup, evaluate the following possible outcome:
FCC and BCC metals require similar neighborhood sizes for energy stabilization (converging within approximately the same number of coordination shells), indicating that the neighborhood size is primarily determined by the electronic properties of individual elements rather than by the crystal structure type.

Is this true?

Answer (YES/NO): NO